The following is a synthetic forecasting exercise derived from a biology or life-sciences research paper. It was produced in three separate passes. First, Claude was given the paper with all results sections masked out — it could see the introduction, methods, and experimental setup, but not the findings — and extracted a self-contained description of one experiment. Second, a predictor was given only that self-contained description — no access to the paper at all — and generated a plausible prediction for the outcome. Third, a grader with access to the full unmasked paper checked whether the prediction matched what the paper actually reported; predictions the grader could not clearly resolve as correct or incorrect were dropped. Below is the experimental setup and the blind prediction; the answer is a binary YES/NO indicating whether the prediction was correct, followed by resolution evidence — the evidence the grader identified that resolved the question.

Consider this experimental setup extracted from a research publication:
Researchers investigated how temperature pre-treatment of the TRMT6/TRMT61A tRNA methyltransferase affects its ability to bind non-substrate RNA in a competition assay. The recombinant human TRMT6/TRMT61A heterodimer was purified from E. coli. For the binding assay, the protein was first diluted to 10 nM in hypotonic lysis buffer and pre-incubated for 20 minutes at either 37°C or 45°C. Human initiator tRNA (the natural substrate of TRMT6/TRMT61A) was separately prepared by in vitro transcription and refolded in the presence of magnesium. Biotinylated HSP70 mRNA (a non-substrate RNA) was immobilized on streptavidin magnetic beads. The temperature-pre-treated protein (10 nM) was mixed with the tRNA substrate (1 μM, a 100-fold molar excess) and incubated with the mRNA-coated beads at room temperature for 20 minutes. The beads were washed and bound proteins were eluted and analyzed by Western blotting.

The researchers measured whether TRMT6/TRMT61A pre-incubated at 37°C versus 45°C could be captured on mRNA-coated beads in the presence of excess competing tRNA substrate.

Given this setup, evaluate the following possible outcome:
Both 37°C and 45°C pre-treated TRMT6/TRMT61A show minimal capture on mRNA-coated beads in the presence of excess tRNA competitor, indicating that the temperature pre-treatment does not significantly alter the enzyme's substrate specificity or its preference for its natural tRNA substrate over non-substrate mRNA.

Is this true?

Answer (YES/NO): NO